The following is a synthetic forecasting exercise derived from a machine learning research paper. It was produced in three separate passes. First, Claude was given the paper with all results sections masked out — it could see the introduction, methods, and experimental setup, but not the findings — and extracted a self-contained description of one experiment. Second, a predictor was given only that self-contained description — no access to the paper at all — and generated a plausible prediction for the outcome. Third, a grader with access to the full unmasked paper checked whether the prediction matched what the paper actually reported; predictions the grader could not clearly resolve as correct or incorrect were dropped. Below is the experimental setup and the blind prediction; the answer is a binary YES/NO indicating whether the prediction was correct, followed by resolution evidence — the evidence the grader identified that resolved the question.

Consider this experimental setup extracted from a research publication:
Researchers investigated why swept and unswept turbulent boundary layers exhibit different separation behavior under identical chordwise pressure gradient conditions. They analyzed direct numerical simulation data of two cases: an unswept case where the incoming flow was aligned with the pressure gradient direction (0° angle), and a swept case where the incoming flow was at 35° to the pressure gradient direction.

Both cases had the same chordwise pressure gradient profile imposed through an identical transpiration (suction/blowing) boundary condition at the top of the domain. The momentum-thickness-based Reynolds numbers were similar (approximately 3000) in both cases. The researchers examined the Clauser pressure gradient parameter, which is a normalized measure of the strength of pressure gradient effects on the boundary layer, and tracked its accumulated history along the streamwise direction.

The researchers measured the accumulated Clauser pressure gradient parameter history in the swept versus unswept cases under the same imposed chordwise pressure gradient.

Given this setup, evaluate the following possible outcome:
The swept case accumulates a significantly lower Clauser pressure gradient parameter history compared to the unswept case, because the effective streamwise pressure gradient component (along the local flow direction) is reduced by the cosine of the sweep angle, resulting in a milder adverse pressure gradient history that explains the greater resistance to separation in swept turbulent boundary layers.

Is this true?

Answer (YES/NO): NO